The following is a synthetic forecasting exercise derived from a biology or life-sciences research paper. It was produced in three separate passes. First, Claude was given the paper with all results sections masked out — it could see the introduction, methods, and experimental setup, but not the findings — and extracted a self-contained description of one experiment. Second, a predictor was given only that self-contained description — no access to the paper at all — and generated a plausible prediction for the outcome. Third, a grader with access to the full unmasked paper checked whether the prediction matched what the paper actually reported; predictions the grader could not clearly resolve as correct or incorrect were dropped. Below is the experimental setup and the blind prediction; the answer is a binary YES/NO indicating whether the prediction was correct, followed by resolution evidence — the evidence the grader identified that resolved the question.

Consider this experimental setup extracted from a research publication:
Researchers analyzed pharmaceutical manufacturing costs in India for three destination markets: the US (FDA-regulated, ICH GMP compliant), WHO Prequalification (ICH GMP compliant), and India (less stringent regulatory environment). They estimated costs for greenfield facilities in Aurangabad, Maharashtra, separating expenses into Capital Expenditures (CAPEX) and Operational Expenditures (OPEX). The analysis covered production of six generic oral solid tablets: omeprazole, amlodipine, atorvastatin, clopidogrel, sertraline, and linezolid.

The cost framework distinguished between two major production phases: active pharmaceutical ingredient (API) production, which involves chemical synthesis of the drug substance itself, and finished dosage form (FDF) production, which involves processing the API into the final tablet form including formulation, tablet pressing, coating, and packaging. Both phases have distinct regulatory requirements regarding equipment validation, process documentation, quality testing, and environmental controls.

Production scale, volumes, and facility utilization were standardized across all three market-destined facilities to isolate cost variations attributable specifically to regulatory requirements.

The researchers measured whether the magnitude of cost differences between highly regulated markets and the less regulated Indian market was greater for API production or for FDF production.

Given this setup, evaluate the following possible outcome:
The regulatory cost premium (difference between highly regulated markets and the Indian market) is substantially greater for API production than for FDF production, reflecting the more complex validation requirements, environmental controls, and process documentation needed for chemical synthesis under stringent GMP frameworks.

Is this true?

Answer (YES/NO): NO